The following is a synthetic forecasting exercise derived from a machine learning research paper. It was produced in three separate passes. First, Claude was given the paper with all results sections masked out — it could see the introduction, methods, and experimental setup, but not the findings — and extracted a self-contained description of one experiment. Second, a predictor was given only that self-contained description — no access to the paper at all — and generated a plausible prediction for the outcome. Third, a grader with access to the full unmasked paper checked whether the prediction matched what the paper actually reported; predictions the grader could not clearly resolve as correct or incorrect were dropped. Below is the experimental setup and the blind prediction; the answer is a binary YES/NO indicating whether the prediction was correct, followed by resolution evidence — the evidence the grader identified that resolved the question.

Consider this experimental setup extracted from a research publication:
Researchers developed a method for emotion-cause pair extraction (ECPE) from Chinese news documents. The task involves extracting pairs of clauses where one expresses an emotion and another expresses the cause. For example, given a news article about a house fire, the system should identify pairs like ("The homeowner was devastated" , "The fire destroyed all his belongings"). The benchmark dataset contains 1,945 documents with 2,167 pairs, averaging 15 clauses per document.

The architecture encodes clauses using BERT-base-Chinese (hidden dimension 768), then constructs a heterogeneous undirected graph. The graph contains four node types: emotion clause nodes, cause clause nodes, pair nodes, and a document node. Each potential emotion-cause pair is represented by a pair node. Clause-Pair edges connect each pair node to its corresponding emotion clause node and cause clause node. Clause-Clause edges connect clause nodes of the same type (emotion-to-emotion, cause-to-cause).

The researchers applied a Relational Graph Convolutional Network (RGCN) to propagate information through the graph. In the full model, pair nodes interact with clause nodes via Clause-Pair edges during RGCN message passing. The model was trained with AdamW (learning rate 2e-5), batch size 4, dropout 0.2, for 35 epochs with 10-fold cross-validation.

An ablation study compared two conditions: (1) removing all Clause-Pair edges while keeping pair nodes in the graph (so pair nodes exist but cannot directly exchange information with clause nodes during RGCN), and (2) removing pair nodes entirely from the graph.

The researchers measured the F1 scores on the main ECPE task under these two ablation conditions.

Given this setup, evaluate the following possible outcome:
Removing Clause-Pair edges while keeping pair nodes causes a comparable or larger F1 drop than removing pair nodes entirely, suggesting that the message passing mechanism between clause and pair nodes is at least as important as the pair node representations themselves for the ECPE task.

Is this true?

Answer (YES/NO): NO